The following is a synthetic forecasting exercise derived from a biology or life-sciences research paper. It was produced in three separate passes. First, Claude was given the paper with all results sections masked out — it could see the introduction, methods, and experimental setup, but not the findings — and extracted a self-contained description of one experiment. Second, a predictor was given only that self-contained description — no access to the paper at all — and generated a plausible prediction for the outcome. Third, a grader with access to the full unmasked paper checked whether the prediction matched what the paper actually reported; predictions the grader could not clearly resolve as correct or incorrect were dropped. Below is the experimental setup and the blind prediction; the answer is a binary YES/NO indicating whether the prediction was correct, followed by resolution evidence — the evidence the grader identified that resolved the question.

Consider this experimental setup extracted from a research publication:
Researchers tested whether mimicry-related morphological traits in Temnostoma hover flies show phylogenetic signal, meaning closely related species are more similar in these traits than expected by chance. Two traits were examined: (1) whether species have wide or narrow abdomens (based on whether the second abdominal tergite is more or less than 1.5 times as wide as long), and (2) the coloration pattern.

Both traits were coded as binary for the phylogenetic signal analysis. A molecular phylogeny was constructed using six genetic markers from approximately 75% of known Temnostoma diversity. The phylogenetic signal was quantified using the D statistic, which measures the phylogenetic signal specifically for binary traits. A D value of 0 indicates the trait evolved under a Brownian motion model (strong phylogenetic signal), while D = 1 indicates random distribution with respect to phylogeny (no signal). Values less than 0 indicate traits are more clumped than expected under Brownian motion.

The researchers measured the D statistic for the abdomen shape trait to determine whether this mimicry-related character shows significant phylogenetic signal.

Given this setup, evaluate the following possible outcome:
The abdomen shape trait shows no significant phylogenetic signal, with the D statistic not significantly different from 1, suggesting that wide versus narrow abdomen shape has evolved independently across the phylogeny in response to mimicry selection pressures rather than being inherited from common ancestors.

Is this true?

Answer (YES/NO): NO